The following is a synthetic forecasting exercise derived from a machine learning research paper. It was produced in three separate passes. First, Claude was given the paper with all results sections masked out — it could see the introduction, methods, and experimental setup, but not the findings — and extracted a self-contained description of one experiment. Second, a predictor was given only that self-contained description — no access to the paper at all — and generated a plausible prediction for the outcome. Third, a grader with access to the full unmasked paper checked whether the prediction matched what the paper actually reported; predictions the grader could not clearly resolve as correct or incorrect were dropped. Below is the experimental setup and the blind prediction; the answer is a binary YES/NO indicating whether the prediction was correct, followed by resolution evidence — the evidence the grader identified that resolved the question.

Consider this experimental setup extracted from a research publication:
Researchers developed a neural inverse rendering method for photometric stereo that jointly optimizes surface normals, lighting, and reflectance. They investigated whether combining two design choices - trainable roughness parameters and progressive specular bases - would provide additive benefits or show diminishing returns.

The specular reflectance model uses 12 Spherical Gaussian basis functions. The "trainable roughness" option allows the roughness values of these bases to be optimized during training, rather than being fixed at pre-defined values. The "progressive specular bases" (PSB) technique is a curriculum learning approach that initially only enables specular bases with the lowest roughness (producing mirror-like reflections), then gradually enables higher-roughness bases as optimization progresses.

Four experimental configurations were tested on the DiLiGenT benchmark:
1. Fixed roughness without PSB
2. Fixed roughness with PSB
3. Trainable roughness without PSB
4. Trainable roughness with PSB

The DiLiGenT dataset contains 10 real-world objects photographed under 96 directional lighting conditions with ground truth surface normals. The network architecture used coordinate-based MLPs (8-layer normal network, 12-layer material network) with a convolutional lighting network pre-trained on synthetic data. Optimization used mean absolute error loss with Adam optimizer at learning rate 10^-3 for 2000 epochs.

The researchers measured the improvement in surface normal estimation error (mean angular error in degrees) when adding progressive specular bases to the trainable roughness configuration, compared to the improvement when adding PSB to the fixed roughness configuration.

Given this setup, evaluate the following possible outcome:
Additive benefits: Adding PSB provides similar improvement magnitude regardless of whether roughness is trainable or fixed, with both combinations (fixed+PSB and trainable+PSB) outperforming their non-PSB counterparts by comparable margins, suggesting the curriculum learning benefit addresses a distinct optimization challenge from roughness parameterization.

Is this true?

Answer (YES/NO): YES